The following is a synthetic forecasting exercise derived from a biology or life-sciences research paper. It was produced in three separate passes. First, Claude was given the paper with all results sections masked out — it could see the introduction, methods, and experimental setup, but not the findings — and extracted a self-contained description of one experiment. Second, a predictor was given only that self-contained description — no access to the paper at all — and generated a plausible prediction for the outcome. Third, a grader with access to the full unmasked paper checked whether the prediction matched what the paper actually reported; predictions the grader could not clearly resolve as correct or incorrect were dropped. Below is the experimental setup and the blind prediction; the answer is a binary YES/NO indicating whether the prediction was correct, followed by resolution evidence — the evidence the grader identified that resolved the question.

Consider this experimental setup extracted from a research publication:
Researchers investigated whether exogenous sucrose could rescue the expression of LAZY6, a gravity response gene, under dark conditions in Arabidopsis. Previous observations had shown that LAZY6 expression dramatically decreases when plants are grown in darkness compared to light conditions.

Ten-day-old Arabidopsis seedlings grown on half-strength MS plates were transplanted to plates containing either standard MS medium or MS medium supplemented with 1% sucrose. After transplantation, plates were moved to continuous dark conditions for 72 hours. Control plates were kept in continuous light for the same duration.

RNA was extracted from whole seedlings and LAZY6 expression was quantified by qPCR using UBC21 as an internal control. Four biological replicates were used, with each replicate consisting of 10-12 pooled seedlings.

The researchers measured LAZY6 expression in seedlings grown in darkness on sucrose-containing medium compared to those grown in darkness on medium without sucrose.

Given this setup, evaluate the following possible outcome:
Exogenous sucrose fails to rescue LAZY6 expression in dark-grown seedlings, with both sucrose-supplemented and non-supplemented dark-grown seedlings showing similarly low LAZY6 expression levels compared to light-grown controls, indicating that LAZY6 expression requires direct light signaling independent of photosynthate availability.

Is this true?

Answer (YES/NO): NO